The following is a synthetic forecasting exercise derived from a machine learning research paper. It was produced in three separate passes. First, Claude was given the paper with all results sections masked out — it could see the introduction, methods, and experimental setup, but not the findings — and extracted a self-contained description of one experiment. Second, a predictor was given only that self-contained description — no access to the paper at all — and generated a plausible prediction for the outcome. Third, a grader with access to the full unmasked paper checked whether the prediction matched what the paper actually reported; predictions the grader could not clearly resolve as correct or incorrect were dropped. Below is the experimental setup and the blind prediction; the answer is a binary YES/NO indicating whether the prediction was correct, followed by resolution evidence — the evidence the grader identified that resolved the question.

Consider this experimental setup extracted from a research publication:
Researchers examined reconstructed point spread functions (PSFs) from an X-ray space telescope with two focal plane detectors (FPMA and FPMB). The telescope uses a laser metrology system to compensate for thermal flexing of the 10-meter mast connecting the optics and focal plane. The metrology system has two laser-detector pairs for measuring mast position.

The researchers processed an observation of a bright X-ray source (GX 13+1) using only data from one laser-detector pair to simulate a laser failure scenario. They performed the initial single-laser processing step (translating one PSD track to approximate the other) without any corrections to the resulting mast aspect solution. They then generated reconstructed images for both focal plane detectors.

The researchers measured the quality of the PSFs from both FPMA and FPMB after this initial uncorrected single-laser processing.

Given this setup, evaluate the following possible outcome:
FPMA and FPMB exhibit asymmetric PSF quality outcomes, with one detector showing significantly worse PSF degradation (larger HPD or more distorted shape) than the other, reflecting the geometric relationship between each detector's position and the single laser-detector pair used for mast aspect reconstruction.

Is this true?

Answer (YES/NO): YES